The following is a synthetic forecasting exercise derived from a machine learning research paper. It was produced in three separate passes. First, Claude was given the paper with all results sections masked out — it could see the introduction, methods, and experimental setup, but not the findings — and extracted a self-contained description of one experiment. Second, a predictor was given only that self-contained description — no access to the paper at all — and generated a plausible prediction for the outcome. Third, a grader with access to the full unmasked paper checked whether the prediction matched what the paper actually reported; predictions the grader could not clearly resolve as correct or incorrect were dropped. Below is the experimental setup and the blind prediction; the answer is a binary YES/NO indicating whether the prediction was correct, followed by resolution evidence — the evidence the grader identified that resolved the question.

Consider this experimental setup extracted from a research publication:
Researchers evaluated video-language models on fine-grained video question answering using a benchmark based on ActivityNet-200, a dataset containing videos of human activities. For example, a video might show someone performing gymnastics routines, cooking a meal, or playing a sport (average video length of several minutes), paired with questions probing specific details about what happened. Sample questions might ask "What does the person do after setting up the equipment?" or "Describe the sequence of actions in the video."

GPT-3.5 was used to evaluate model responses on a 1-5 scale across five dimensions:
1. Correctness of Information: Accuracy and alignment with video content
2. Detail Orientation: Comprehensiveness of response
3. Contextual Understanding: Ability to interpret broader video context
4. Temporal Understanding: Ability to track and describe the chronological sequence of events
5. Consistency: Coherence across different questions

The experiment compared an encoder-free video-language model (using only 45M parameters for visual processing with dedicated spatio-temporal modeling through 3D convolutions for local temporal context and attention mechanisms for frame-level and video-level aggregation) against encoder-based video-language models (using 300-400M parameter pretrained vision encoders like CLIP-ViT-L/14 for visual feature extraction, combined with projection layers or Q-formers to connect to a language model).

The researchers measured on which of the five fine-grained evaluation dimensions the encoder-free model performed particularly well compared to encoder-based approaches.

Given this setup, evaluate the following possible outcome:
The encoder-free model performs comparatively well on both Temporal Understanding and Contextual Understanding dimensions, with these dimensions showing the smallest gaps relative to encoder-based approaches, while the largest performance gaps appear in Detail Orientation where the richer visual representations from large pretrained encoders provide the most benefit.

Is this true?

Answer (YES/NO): NO